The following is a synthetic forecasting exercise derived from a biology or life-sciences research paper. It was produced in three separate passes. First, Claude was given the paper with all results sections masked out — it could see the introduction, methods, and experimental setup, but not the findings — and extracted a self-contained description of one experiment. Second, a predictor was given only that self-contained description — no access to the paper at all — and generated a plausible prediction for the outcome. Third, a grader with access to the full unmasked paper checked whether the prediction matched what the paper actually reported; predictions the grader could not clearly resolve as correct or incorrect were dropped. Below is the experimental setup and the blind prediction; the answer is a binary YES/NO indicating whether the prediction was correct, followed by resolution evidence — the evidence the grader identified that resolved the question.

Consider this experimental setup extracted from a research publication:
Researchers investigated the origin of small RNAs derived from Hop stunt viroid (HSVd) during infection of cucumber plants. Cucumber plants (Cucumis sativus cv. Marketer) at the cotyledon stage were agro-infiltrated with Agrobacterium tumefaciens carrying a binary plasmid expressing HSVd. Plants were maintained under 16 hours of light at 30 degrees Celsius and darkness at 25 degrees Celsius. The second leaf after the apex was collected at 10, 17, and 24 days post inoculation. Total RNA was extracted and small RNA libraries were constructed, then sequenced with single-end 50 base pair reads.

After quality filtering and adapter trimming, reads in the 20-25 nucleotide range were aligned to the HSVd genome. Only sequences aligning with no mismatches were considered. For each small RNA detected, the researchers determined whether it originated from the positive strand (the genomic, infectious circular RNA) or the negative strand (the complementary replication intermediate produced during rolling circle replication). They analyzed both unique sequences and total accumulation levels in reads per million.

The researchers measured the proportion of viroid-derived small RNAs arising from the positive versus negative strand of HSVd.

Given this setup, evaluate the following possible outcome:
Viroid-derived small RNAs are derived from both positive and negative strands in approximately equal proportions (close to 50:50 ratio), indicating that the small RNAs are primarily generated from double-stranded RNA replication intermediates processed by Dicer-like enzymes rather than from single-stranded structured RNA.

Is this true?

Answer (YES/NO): NO